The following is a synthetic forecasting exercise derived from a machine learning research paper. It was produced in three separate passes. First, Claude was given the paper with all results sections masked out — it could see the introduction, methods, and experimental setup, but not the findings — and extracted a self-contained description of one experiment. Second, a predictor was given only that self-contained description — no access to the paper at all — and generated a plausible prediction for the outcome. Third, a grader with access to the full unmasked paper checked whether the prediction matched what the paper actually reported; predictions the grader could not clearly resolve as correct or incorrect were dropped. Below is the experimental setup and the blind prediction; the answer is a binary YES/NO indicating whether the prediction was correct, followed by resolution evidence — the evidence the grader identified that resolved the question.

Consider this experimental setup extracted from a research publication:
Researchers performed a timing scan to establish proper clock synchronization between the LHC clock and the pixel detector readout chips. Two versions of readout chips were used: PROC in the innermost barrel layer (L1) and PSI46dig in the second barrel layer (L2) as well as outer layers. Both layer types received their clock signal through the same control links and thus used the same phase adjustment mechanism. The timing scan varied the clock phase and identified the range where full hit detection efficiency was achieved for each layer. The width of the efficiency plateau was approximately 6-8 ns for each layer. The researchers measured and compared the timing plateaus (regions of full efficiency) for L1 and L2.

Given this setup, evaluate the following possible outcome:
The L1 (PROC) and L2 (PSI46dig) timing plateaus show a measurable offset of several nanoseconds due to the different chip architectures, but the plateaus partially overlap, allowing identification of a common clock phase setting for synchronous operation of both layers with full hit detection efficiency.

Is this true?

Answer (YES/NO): NO